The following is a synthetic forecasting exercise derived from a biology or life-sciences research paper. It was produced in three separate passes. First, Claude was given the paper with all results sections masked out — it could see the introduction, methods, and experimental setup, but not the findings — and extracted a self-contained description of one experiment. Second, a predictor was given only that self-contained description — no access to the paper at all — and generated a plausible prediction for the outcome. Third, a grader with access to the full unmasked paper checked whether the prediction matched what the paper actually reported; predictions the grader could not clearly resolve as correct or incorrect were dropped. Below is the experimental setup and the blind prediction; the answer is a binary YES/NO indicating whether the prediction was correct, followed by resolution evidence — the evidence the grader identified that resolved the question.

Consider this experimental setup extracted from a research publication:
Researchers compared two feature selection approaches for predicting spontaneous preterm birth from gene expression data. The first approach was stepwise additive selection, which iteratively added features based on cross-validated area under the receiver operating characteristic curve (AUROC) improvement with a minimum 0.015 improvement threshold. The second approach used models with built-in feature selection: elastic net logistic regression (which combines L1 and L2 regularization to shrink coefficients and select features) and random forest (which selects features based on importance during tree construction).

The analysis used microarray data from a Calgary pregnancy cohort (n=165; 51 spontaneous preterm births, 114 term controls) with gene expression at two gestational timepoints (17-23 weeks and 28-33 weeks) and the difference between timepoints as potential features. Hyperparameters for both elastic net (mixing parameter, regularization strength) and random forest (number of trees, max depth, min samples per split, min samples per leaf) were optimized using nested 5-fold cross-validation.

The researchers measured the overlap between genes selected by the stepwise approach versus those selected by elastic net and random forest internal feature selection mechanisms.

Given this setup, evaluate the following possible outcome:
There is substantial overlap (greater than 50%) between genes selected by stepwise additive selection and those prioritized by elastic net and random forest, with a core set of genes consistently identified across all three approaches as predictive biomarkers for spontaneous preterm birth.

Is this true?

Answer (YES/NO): NO